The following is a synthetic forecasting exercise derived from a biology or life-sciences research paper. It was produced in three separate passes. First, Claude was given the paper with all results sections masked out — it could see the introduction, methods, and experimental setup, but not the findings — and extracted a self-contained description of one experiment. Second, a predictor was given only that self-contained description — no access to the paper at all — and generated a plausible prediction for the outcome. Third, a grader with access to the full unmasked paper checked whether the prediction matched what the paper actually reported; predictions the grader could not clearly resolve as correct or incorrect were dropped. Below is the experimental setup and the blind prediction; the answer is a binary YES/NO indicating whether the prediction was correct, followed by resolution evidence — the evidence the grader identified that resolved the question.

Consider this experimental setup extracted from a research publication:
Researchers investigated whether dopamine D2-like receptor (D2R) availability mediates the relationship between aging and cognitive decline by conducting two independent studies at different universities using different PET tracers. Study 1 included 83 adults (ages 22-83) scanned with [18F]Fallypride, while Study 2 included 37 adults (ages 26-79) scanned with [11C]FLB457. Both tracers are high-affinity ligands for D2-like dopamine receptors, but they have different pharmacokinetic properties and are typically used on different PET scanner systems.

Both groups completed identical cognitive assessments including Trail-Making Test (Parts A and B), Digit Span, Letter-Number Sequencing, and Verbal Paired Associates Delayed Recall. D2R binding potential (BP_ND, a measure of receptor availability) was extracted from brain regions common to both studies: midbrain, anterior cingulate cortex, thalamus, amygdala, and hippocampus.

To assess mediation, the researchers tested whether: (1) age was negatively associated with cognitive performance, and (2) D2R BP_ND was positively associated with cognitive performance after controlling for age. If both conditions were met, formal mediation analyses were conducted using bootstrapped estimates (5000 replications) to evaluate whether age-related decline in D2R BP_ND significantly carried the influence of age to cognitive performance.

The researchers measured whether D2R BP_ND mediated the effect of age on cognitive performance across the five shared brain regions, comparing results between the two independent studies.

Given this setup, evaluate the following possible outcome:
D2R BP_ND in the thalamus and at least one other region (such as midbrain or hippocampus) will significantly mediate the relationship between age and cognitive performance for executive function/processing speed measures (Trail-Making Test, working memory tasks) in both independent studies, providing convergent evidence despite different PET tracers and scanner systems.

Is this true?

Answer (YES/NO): NO